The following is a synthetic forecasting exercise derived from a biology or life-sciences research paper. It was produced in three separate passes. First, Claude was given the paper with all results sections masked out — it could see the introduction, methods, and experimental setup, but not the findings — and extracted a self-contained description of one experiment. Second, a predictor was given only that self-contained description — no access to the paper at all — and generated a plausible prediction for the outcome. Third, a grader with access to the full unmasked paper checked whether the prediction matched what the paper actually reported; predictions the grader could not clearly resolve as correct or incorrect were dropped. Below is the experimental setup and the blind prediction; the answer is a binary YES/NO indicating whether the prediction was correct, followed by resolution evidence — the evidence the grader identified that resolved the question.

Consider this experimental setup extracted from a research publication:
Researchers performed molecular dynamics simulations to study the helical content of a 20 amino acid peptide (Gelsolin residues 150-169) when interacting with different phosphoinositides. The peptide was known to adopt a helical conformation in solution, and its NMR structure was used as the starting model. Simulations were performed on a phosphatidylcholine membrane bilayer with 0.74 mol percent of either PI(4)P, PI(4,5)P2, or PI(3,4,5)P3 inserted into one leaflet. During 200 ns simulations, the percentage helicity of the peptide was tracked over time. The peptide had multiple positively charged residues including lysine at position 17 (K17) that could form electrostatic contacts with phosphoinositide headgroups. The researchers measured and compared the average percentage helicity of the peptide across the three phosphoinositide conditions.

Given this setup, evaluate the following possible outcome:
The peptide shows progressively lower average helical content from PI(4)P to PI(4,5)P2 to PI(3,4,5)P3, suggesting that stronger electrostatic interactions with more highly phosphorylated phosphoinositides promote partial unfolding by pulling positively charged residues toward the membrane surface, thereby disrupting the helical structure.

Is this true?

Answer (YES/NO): NO